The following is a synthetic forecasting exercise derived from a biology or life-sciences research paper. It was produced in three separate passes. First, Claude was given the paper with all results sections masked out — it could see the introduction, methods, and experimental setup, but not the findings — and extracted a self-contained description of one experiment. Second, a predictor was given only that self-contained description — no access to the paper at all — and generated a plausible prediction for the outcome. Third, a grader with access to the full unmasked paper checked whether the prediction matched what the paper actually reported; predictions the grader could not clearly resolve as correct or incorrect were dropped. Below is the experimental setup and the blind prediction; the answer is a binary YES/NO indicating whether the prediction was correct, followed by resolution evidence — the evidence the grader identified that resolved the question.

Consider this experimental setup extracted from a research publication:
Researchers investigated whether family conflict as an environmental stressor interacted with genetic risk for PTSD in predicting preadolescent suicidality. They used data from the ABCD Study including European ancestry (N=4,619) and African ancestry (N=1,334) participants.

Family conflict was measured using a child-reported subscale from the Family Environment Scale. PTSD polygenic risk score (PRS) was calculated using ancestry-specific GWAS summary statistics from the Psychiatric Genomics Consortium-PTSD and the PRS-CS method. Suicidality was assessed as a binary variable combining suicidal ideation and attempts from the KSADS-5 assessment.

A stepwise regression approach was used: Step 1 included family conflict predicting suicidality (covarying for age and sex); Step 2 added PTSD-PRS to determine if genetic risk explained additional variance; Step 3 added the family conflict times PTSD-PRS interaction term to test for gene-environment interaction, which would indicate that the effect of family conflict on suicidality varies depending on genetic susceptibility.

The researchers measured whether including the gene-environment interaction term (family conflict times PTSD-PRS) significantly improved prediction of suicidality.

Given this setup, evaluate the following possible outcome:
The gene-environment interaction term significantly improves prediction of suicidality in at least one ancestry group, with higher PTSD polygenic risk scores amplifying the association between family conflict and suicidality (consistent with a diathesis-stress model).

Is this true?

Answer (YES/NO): NO